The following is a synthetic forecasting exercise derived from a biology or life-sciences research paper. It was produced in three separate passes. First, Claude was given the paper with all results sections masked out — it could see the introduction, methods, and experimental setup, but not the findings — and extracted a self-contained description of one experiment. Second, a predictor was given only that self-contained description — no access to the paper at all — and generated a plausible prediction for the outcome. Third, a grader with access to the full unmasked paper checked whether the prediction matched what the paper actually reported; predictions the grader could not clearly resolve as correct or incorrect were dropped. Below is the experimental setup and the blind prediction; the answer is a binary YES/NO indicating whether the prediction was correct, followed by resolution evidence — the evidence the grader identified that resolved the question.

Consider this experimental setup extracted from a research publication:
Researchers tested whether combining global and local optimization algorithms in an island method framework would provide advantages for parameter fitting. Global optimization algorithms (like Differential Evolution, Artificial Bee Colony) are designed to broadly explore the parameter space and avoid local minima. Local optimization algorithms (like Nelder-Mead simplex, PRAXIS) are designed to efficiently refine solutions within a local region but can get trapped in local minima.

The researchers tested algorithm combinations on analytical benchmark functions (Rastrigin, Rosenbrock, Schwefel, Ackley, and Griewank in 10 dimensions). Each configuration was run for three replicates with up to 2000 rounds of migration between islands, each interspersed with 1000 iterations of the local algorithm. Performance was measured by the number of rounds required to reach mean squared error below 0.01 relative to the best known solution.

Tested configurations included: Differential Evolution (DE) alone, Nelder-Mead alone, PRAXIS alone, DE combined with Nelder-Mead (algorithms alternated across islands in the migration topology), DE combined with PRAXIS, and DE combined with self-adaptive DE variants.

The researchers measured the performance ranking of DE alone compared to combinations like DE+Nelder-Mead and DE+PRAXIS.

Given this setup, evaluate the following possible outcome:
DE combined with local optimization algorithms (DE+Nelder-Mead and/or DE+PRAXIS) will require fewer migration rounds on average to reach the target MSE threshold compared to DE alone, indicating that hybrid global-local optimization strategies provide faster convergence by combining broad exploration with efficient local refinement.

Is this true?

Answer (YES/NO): YES